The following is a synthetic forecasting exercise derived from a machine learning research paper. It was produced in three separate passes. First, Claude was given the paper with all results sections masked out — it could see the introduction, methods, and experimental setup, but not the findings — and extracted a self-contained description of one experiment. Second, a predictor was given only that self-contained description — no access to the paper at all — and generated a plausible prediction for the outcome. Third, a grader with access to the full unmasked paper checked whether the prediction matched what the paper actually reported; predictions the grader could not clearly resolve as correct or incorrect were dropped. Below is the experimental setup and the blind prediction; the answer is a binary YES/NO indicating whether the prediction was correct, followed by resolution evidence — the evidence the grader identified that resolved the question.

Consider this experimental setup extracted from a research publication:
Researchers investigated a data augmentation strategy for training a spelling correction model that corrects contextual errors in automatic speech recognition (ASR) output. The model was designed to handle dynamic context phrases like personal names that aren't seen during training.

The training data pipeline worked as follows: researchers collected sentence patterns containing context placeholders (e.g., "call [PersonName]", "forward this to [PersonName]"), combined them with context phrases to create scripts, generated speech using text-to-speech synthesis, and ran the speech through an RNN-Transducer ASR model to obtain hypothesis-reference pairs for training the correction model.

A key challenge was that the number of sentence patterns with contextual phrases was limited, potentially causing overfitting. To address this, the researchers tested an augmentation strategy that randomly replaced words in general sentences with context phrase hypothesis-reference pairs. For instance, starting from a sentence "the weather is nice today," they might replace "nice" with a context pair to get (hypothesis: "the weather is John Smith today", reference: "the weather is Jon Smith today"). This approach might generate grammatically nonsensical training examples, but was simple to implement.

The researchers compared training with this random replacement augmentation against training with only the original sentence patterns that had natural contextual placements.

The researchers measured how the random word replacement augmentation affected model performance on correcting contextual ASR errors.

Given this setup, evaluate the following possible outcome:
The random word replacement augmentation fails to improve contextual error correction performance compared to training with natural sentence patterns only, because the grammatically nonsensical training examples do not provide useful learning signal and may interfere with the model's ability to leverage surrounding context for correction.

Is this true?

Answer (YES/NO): NO